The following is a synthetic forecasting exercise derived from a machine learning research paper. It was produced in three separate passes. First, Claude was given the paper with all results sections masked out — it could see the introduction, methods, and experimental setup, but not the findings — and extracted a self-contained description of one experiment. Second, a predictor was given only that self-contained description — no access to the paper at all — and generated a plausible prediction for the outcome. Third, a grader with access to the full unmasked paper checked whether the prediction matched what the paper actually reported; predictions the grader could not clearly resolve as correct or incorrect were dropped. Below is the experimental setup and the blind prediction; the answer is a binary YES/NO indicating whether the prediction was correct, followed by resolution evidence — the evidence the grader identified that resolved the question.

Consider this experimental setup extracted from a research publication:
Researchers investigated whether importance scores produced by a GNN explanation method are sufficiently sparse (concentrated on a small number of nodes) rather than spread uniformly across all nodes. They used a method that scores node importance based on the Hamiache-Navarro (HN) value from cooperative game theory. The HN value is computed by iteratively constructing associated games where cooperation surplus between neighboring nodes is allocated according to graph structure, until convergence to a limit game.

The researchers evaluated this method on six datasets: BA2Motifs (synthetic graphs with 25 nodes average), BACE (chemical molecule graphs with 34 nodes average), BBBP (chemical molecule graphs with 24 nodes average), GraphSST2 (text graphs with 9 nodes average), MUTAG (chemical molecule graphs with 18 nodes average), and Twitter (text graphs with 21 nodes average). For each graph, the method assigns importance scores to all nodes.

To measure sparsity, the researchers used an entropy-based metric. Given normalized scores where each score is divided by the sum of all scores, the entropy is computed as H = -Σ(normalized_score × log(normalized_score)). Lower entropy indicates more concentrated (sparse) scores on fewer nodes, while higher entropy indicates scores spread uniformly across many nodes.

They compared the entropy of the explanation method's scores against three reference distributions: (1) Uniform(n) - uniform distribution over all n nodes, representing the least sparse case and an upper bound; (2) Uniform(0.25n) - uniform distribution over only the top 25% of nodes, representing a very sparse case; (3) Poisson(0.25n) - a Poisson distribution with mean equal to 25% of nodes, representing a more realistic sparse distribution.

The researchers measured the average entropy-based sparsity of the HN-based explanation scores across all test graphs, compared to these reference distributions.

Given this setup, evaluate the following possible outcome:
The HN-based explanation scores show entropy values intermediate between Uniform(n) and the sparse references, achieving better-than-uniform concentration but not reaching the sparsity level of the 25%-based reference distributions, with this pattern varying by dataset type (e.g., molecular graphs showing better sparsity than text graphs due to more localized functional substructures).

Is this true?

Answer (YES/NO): NO